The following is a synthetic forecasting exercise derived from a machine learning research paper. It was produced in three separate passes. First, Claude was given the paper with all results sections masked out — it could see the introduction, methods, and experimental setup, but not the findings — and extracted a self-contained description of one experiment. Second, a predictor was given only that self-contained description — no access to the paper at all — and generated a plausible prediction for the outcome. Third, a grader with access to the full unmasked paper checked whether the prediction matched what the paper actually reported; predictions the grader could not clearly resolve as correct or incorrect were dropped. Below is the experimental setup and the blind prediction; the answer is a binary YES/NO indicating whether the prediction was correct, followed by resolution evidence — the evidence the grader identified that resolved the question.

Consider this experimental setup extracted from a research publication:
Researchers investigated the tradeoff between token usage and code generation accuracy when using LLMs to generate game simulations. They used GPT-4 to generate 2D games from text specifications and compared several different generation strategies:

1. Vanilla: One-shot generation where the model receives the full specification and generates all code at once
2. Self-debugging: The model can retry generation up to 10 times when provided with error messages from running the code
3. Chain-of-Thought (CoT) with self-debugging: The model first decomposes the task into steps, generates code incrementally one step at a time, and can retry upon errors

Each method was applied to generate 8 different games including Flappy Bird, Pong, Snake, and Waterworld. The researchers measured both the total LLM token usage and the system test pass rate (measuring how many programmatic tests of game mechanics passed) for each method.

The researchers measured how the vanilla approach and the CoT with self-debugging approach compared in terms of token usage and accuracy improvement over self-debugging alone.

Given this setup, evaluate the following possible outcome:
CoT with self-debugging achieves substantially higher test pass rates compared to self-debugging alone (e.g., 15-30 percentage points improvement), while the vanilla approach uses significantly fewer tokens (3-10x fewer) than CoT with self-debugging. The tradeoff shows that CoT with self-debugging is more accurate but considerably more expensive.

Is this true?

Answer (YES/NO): NO